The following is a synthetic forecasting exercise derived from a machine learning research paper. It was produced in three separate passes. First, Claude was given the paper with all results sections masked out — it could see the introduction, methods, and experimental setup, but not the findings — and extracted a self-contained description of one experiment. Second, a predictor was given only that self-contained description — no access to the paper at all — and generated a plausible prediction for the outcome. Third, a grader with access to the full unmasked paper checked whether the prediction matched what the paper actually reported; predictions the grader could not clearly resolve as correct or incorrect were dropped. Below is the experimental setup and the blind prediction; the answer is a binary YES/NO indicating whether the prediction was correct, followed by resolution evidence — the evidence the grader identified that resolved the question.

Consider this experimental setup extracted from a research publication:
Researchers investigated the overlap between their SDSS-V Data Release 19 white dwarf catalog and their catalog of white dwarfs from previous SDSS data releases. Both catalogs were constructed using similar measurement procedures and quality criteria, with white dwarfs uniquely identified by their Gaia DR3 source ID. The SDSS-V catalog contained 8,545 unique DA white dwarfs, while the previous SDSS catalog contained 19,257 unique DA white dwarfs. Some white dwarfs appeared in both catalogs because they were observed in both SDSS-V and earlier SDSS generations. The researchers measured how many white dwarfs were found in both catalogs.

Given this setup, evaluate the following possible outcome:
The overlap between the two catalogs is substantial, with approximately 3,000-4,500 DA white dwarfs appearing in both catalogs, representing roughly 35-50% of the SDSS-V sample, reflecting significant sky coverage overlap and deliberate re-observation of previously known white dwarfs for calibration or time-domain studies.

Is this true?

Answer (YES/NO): NO